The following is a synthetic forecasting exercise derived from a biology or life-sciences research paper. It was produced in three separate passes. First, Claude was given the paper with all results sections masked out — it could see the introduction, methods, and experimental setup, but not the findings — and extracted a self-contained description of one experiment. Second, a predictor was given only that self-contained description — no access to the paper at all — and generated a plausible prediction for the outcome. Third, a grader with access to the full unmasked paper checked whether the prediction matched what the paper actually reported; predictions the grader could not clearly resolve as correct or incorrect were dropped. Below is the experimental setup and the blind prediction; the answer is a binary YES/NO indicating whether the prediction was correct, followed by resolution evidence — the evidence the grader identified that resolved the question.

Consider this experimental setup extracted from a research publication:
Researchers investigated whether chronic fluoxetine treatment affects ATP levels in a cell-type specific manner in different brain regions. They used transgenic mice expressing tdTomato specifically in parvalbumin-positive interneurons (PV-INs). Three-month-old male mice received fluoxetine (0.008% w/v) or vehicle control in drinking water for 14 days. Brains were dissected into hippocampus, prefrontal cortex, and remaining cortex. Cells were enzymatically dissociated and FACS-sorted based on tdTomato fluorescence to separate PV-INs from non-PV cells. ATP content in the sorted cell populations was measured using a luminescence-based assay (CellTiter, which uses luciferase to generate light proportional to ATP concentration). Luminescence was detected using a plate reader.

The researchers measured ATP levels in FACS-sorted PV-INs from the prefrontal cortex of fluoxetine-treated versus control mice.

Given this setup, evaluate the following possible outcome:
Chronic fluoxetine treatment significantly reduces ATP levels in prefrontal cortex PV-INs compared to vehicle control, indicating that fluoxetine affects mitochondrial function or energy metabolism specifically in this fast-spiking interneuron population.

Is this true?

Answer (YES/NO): NO